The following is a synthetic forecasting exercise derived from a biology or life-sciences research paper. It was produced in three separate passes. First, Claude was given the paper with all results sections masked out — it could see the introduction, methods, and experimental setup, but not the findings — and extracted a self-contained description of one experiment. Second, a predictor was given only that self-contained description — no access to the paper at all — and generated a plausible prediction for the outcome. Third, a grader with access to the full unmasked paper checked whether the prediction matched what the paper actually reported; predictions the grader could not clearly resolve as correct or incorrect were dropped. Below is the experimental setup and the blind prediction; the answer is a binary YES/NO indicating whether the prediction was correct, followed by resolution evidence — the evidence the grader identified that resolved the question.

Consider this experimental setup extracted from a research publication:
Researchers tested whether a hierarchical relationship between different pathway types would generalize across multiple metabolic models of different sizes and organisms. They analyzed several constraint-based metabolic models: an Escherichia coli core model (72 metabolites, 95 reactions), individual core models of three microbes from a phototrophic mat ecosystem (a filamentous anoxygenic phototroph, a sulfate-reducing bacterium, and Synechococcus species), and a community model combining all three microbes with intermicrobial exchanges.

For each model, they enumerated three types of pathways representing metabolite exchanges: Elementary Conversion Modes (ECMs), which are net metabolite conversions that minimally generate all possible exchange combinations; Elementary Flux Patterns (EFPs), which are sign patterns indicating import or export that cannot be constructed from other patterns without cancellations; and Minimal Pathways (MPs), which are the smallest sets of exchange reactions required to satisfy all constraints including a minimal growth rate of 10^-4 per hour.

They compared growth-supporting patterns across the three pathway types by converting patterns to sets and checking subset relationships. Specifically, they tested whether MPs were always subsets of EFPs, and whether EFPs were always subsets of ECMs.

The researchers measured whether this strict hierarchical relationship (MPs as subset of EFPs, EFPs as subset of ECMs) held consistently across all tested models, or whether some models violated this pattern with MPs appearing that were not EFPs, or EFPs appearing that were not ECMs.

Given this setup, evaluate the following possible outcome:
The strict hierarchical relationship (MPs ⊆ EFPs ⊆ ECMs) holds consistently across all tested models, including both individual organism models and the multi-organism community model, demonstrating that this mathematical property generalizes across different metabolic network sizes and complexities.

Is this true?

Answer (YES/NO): YES